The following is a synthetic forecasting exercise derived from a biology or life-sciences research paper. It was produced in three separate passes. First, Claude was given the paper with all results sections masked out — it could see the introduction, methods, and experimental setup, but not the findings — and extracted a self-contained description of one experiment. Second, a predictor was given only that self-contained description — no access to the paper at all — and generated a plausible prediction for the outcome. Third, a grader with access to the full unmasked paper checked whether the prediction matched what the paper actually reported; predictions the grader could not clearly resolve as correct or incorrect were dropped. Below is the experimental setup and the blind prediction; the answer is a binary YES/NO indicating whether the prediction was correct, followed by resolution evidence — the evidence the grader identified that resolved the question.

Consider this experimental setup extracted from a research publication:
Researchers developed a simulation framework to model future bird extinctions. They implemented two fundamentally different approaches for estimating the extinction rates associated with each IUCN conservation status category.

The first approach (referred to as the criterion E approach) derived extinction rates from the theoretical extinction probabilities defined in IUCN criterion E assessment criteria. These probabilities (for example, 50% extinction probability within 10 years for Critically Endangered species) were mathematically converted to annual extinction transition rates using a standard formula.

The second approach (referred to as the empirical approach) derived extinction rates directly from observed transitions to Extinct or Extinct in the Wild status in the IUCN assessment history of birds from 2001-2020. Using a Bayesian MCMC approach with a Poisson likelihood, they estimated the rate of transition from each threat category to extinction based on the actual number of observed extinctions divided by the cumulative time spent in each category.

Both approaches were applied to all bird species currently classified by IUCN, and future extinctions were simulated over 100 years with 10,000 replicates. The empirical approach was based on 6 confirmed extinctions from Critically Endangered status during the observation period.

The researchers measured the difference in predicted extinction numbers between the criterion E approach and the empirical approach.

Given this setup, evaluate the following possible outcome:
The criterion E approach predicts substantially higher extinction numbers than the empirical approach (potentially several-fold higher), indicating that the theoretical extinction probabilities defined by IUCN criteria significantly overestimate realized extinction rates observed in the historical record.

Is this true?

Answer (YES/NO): YES